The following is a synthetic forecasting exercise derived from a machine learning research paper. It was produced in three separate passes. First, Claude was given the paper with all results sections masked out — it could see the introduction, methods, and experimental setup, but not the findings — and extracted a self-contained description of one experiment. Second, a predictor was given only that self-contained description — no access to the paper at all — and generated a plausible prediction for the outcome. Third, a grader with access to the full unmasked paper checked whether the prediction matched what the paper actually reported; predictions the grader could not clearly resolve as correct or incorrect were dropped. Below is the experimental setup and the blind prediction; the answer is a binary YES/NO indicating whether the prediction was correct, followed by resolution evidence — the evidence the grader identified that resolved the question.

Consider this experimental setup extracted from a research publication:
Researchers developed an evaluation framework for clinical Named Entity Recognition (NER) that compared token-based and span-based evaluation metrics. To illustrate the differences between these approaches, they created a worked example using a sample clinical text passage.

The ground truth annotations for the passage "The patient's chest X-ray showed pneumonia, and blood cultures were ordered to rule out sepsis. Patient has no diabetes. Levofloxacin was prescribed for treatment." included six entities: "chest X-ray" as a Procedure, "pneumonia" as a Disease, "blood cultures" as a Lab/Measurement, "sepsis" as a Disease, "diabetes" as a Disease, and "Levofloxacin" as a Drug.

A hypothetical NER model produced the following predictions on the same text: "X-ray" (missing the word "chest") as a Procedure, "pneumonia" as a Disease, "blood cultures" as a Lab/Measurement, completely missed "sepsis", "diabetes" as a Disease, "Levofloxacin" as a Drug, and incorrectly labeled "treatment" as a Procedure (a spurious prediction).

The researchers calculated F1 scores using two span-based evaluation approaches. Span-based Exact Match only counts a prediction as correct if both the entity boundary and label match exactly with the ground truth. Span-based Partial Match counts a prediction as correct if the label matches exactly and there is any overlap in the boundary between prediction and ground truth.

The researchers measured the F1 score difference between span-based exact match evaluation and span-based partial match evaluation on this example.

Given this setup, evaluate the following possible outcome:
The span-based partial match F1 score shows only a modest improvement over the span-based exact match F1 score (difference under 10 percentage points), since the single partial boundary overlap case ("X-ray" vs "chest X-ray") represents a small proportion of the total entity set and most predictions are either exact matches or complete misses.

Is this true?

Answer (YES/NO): NO